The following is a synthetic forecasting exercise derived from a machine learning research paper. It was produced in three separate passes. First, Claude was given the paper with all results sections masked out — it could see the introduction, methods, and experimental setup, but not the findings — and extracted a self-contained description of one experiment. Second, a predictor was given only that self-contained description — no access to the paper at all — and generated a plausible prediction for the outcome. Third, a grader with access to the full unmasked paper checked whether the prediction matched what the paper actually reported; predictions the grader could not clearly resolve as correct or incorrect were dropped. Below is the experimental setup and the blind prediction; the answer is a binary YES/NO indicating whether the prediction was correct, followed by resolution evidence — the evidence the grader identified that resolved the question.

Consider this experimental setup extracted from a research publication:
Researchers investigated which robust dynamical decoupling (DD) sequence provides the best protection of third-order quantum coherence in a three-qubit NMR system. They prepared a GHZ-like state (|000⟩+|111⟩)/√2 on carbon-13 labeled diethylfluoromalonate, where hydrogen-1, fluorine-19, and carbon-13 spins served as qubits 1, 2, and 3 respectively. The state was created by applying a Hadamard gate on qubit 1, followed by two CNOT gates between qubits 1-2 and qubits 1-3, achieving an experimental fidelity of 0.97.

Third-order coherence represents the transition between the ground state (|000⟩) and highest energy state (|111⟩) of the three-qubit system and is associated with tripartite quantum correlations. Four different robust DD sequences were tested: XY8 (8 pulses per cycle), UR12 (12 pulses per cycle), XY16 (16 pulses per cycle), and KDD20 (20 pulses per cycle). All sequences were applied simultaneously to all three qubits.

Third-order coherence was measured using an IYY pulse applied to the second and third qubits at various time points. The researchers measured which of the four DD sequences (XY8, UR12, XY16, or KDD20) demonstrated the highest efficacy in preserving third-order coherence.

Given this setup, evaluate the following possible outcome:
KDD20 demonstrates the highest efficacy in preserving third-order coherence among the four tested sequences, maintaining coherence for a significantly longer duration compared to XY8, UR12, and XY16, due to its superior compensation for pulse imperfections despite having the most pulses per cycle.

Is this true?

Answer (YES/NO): NO